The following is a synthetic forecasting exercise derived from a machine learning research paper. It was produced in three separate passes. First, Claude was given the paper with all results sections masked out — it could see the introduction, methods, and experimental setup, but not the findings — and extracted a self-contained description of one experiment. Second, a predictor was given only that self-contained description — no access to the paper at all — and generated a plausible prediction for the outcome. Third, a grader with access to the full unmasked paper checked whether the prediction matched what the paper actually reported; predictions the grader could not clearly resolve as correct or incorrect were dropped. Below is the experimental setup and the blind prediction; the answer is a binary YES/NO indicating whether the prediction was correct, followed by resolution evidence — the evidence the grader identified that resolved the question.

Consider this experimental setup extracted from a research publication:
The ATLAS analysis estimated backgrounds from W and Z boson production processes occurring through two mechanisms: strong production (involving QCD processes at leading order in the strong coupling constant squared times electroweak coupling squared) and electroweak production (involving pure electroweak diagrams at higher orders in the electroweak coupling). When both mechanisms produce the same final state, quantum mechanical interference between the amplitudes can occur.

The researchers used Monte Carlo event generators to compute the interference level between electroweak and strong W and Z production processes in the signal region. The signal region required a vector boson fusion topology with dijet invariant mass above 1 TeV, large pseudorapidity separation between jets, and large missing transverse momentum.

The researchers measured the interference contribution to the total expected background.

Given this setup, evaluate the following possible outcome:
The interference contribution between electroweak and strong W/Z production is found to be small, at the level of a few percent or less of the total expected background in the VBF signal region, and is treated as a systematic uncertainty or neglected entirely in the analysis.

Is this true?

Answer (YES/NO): YES